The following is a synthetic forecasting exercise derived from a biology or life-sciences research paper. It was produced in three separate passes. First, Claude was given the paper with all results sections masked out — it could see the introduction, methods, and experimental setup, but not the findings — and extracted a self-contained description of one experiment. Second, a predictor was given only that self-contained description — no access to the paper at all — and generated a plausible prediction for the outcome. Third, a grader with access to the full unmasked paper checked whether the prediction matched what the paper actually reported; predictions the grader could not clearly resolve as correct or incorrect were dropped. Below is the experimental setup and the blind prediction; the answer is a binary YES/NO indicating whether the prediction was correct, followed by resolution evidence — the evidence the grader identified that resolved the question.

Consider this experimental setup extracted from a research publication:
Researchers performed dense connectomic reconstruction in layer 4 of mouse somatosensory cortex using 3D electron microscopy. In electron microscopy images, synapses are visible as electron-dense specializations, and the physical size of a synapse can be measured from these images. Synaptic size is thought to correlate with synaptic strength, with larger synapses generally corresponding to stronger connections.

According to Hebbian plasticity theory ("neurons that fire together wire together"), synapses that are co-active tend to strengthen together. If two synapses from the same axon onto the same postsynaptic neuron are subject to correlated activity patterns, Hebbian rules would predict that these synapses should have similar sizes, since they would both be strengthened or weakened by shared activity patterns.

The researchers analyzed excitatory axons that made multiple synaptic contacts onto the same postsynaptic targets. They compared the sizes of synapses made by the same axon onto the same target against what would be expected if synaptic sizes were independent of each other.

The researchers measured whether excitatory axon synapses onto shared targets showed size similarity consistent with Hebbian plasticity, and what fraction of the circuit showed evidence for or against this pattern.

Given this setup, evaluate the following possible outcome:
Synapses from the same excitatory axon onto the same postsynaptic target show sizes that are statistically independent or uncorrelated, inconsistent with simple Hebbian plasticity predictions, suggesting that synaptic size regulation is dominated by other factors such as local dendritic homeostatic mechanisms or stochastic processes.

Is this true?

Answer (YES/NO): NO